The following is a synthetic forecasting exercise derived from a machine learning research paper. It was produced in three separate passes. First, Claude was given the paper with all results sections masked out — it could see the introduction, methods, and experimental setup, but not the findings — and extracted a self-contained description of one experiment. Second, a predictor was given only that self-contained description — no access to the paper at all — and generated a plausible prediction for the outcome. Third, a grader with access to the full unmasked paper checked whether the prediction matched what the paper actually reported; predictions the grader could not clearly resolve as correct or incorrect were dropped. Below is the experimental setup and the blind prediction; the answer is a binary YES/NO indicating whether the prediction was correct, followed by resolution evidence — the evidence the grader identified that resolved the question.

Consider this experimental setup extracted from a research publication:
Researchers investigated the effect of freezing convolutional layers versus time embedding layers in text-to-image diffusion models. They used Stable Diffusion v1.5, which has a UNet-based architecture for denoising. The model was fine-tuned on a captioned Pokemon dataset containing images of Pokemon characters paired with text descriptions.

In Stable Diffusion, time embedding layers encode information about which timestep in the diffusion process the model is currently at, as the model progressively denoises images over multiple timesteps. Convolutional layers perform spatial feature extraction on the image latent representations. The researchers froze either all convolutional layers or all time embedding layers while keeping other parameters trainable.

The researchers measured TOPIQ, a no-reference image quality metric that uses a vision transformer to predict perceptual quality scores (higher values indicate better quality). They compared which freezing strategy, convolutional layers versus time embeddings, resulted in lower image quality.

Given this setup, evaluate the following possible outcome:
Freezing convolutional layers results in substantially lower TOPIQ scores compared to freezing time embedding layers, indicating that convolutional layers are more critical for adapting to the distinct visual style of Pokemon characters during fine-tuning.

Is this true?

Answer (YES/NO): NO